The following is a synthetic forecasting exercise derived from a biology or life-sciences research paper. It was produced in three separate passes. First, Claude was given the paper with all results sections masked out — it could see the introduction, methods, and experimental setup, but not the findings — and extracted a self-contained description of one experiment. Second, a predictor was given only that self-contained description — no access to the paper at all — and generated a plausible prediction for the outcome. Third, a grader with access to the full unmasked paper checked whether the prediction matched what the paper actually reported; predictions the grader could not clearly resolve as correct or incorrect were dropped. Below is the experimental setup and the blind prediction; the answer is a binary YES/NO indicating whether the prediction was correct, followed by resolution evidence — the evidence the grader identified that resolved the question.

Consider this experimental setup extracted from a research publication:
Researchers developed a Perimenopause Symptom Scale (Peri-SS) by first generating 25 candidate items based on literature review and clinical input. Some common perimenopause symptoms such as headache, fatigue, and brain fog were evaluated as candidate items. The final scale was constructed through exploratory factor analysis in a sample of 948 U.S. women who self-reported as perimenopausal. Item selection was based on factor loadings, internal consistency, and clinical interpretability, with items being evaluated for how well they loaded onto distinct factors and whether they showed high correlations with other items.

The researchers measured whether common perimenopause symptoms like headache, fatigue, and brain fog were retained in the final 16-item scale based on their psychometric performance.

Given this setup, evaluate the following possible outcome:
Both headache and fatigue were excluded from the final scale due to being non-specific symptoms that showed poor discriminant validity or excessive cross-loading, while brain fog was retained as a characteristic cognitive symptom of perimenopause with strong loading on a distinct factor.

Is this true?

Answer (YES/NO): NO